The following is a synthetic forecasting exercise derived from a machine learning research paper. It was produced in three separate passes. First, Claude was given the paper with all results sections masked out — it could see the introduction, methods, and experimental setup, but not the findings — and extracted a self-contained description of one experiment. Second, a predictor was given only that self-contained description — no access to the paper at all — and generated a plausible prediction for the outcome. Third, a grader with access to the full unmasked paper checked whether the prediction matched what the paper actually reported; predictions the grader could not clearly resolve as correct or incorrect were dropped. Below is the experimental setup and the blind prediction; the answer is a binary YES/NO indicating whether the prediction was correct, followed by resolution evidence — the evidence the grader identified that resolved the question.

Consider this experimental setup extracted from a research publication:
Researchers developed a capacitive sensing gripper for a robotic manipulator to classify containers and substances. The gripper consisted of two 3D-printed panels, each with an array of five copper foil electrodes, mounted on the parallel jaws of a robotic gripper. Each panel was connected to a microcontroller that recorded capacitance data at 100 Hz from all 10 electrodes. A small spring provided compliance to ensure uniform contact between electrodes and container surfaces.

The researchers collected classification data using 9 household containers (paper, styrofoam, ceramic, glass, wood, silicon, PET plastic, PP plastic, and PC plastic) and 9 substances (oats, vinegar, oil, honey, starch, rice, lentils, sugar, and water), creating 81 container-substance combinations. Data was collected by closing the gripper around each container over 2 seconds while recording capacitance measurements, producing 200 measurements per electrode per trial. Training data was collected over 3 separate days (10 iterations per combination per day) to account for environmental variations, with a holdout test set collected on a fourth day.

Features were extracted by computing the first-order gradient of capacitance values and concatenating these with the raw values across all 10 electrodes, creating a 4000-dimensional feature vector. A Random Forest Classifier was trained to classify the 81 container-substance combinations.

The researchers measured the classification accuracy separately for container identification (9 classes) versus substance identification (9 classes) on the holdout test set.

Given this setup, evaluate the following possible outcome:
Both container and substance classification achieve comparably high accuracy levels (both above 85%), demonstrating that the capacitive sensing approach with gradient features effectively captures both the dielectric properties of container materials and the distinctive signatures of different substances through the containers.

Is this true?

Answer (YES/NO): NO